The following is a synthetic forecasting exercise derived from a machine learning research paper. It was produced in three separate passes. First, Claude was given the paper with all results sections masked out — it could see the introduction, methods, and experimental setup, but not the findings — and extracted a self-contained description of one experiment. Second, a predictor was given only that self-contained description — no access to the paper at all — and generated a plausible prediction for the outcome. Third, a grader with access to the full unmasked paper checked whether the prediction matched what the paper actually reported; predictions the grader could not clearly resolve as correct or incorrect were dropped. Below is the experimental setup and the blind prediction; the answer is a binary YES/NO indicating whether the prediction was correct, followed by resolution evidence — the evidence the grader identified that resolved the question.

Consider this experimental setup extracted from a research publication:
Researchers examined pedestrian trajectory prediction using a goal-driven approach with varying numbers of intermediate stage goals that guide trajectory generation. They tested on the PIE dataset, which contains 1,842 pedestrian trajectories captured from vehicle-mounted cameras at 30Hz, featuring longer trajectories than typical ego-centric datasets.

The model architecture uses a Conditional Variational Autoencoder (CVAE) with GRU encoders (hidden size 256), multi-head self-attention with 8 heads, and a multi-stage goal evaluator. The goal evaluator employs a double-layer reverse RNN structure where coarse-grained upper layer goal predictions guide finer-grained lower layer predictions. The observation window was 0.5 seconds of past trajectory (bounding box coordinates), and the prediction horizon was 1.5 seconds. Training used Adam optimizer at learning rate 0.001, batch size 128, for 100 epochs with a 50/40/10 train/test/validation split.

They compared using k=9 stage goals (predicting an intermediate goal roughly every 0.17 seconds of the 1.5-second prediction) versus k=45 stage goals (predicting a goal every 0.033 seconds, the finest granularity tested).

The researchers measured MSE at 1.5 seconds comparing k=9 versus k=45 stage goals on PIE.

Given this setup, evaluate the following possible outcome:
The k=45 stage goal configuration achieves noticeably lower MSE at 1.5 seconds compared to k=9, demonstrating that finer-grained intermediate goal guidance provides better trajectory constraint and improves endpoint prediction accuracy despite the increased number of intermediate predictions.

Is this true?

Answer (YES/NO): NO